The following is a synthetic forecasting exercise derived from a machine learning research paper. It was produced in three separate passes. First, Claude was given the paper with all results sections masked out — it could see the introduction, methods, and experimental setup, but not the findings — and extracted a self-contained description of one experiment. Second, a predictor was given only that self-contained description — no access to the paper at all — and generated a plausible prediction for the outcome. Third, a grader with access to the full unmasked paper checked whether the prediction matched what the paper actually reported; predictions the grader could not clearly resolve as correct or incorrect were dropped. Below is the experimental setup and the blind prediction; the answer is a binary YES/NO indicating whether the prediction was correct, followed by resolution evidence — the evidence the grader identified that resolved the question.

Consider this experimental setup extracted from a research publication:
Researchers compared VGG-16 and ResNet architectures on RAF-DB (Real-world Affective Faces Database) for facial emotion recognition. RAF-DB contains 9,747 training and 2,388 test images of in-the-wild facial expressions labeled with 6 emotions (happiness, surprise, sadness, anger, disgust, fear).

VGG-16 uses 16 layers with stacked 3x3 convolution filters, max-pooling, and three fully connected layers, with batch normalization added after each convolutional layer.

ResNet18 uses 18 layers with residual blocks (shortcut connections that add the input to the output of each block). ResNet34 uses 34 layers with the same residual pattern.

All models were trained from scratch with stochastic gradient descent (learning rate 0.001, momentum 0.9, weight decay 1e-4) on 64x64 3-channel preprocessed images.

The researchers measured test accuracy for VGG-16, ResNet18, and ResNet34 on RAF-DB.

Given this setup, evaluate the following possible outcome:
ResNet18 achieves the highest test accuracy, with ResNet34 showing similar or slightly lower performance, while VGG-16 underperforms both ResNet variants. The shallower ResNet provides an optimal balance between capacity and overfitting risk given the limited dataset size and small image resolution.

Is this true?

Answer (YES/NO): NO